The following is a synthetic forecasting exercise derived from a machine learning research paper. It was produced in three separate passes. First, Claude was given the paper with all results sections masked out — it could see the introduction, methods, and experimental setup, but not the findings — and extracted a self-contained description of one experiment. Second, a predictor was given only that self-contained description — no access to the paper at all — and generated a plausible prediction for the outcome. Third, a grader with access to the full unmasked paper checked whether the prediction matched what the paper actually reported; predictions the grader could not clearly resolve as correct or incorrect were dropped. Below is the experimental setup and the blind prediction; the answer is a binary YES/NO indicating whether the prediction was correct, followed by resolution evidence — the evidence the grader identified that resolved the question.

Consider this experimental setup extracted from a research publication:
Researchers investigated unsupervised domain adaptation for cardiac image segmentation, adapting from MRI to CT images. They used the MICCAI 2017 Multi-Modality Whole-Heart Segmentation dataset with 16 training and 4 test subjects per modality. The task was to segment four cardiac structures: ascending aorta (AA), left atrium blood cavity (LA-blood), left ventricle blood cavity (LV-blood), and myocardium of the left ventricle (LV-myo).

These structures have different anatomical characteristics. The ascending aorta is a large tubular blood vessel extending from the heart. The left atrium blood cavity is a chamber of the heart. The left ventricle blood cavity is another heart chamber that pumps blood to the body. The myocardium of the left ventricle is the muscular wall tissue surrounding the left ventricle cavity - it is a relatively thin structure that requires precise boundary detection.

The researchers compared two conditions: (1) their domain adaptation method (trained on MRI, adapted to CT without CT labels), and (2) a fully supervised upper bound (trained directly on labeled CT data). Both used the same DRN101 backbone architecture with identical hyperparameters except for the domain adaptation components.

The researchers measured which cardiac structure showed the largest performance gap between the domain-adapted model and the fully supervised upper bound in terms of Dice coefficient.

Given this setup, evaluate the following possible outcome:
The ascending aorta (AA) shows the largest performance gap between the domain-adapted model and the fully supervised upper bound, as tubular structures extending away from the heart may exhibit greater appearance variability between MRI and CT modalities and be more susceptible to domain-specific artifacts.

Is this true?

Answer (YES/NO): NO